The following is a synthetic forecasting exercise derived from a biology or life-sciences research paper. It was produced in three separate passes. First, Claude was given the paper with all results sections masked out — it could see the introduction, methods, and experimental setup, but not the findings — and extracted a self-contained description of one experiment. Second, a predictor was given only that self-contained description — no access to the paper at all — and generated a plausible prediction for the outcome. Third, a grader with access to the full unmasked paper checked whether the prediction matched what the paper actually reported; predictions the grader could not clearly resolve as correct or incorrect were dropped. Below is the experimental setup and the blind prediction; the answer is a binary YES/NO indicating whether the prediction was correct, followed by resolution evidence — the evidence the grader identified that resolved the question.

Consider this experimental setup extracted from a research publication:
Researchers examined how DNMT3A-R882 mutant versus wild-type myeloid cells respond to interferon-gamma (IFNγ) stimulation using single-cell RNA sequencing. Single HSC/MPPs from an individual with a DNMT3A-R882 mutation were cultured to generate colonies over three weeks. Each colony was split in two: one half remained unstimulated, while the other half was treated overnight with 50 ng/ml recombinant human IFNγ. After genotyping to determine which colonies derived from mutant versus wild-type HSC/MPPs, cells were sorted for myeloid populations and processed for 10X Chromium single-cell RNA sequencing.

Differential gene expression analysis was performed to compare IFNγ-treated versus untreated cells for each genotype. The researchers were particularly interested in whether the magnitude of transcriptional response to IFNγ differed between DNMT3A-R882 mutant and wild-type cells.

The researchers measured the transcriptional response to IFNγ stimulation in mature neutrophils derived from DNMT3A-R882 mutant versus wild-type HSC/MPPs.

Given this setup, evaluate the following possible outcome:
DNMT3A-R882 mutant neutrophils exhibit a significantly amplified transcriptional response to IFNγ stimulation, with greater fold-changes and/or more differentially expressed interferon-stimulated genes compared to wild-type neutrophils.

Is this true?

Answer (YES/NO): YES